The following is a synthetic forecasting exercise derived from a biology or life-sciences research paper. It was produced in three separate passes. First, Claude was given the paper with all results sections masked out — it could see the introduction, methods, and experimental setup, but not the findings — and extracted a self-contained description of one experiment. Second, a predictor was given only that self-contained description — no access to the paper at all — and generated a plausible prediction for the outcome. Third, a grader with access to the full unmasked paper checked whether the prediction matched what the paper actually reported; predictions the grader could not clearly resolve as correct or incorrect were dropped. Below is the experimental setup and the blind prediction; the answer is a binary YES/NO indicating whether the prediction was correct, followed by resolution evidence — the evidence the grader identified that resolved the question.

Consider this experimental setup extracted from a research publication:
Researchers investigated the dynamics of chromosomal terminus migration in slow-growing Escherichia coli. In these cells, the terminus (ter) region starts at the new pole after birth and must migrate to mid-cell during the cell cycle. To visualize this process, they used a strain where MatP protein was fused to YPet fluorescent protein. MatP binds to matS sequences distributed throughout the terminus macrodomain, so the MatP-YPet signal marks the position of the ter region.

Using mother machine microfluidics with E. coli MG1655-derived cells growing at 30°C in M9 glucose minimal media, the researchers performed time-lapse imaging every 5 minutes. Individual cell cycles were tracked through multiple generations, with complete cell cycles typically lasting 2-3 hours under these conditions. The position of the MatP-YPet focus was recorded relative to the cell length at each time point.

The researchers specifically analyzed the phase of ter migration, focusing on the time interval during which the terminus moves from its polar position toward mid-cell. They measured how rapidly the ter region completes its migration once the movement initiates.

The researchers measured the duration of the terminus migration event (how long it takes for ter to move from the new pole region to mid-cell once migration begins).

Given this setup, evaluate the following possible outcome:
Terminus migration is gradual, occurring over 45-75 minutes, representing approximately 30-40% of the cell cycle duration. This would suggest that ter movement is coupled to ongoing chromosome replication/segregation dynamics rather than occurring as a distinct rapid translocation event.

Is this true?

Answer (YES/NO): NO